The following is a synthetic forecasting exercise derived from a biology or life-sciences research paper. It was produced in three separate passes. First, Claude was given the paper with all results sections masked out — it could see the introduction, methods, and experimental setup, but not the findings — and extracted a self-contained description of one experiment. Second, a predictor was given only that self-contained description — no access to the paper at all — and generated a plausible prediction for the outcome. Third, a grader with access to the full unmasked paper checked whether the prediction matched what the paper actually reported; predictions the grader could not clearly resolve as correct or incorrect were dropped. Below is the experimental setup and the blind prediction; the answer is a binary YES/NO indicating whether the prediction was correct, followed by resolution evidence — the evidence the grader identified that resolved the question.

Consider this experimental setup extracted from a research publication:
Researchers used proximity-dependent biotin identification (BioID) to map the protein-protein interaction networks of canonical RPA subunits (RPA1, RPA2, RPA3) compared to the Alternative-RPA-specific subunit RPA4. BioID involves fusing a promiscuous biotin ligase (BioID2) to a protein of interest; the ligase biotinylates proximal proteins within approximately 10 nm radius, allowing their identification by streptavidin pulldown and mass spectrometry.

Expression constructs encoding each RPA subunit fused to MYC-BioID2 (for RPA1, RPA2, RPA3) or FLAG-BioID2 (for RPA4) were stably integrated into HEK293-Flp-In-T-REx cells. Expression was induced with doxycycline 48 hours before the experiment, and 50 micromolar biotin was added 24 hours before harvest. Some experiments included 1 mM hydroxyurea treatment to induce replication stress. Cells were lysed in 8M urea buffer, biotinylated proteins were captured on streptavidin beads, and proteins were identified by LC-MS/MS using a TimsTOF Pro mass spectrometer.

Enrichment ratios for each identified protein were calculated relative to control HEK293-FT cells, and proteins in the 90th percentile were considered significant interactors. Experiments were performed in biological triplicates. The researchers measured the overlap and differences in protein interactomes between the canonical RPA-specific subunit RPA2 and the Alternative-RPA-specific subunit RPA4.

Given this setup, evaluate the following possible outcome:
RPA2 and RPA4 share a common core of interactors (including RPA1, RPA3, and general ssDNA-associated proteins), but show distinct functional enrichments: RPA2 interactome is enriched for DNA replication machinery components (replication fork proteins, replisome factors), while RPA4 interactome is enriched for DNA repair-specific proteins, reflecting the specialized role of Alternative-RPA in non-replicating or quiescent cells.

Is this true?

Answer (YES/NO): NO